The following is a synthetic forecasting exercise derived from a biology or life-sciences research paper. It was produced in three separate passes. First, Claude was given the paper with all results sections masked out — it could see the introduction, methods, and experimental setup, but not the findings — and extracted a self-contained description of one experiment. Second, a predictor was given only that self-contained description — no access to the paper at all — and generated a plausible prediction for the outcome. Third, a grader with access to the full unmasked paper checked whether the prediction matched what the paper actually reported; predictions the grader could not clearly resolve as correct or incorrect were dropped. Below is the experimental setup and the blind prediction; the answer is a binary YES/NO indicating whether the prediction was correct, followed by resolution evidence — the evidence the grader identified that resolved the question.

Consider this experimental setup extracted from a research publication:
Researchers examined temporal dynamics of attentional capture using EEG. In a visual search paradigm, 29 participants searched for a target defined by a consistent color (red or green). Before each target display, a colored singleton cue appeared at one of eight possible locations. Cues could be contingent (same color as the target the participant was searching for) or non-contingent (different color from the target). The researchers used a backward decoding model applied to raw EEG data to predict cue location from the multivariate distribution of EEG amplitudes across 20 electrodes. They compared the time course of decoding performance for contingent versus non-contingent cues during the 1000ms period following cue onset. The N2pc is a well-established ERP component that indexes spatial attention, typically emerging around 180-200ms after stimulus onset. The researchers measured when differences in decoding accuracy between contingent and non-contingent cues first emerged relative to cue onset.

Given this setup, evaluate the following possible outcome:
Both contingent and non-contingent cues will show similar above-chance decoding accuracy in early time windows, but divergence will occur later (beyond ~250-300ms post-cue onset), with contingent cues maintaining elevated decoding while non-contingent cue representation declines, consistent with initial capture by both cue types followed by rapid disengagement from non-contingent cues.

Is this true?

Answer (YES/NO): NO